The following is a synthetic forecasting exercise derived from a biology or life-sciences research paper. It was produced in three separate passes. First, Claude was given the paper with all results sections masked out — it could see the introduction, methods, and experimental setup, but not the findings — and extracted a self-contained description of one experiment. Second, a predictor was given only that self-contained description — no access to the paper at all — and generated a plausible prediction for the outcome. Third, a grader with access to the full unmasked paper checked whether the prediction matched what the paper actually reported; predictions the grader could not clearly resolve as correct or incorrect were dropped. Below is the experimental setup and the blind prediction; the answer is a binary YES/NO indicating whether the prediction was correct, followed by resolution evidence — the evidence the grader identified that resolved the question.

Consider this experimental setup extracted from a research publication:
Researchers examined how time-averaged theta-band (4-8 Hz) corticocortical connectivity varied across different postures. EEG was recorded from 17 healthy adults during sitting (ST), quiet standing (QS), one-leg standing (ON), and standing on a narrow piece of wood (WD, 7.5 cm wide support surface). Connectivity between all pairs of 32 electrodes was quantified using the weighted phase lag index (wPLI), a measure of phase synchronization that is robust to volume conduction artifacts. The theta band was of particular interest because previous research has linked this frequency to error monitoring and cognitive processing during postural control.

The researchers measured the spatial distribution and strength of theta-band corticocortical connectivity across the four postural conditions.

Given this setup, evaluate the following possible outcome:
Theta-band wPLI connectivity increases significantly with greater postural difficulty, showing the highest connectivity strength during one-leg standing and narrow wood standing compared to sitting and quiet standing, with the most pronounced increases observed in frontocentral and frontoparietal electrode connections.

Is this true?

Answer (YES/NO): NO